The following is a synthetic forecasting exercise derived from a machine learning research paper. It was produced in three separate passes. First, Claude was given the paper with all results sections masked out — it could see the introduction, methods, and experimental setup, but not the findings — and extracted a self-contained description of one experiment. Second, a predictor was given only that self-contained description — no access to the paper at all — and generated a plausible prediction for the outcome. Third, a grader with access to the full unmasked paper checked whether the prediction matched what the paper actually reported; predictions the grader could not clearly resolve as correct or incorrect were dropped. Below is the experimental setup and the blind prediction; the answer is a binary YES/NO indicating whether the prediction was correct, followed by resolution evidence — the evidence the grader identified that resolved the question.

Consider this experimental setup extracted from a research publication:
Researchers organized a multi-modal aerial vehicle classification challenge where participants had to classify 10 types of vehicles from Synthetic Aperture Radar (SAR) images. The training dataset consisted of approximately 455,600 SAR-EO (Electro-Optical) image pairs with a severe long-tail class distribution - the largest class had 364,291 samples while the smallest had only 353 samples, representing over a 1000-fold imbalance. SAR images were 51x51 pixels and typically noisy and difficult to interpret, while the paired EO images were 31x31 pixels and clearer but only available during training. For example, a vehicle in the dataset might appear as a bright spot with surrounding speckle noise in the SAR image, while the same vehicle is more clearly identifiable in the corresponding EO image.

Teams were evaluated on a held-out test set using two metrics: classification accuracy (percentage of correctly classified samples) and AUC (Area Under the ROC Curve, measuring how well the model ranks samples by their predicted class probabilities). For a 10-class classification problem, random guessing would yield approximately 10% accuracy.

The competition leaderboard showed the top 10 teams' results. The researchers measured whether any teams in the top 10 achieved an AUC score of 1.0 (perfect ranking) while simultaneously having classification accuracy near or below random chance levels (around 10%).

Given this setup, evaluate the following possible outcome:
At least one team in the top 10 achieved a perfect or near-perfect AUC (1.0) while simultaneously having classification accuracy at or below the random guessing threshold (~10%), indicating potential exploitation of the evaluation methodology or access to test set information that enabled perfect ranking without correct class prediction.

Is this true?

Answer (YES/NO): YES